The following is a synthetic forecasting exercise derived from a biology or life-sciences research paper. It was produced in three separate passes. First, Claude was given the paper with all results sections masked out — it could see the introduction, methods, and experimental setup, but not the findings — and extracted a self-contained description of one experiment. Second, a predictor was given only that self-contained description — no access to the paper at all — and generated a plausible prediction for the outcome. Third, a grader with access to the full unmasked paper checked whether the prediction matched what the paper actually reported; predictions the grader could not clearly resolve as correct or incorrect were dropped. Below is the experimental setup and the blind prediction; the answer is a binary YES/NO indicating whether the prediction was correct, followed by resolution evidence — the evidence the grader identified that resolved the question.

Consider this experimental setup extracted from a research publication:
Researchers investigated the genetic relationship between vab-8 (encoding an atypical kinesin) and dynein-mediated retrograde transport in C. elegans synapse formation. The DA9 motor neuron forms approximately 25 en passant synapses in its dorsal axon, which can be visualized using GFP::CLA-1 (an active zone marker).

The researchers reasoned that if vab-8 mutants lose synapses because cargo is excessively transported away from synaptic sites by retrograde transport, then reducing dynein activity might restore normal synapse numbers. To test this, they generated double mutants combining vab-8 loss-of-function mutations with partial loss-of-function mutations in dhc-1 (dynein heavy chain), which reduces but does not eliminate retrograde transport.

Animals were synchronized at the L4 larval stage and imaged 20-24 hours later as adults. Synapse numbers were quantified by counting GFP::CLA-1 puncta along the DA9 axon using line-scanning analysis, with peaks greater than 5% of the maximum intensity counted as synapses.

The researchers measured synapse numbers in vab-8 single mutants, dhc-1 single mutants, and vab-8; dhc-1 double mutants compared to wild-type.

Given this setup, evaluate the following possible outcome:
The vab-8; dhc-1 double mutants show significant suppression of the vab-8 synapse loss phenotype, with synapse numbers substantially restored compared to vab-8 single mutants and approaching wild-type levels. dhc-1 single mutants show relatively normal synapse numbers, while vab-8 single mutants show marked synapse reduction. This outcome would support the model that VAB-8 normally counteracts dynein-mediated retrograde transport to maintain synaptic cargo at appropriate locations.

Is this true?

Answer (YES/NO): YES